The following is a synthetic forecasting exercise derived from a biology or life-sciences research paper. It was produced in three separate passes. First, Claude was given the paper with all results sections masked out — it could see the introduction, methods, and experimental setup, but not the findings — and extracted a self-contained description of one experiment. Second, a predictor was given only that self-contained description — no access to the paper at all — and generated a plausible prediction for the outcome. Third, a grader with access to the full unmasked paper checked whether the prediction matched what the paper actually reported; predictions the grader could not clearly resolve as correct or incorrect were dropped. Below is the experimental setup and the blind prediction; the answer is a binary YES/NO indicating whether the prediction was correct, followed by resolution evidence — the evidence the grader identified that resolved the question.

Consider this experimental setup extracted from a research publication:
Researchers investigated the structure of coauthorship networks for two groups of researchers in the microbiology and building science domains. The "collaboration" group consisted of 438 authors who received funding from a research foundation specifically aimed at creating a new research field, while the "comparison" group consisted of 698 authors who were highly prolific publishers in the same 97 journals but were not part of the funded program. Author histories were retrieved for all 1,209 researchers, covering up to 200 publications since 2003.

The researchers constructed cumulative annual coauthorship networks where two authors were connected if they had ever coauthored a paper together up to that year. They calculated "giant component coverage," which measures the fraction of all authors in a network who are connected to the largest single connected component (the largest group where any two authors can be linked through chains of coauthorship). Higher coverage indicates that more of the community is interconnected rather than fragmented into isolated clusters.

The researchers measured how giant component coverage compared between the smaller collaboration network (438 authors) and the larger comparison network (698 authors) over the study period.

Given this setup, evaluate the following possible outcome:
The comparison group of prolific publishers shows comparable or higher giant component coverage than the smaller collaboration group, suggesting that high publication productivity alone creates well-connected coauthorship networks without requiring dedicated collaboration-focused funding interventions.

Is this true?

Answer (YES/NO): NO